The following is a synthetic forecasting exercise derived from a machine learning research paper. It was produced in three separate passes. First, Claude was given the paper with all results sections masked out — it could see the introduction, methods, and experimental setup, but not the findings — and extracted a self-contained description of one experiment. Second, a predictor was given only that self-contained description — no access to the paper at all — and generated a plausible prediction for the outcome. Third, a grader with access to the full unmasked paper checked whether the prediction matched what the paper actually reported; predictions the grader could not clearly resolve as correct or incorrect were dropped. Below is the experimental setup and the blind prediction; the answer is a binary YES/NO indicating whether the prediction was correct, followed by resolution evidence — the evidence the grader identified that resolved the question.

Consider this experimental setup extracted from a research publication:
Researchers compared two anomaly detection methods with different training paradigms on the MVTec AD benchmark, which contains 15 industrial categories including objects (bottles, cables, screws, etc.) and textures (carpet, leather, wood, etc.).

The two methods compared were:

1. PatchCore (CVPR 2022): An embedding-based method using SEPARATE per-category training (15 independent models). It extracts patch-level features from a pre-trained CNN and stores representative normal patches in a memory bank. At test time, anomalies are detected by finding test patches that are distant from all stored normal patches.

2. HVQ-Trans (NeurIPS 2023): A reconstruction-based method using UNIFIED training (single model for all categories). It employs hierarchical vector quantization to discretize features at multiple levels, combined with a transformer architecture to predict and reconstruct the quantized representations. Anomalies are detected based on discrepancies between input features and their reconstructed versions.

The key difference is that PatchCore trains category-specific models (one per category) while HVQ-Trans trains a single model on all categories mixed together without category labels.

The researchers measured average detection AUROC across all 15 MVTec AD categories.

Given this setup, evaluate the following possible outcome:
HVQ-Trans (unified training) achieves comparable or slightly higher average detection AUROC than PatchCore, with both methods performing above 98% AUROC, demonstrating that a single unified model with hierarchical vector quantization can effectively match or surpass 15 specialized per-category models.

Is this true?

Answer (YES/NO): NO